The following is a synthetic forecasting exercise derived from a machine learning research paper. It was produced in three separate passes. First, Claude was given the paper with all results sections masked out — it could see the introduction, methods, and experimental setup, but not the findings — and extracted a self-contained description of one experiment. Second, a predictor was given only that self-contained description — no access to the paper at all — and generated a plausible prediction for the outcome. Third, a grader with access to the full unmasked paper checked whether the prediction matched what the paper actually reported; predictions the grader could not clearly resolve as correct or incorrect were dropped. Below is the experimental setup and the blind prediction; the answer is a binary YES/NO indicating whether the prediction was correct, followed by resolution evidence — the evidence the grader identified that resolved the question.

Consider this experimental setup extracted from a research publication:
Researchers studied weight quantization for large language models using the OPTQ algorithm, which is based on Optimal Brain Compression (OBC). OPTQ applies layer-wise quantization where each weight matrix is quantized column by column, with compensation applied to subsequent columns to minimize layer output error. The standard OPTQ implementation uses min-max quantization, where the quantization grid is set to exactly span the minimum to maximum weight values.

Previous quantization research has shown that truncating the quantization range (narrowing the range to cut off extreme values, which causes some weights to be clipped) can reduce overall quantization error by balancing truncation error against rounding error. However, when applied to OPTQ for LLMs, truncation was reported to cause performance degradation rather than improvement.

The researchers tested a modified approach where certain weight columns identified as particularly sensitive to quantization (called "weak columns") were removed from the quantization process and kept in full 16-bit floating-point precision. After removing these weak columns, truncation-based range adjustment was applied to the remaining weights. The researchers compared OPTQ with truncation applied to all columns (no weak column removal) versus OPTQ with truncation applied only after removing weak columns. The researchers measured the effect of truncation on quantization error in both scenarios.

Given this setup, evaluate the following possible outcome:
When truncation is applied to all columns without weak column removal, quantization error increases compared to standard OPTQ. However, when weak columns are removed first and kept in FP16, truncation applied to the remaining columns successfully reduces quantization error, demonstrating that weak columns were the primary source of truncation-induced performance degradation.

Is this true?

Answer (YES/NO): YES